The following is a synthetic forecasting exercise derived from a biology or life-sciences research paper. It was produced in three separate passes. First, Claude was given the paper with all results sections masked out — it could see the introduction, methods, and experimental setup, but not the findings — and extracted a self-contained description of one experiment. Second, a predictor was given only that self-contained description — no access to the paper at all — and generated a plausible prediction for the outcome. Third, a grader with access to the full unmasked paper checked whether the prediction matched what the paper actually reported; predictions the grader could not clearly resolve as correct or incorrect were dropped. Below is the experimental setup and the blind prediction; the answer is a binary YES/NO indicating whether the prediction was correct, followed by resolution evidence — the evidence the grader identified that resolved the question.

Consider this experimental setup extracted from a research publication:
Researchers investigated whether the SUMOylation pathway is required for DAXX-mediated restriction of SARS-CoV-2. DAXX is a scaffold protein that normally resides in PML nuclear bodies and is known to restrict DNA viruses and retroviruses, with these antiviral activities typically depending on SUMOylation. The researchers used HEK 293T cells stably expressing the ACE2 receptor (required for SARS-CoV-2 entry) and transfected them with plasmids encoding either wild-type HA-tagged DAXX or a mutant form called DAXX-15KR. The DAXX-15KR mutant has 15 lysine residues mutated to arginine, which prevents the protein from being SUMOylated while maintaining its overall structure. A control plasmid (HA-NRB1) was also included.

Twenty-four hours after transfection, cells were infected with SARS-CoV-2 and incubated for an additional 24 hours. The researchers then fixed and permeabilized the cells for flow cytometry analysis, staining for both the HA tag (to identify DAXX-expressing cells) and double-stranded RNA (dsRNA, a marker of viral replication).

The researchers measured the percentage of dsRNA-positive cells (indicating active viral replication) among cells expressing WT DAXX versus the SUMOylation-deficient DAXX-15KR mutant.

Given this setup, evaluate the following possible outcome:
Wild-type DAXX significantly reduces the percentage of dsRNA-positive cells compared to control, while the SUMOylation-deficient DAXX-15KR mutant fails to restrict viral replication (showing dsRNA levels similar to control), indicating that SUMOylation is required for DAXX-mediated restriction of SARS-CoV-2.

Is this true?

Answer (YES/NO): NO